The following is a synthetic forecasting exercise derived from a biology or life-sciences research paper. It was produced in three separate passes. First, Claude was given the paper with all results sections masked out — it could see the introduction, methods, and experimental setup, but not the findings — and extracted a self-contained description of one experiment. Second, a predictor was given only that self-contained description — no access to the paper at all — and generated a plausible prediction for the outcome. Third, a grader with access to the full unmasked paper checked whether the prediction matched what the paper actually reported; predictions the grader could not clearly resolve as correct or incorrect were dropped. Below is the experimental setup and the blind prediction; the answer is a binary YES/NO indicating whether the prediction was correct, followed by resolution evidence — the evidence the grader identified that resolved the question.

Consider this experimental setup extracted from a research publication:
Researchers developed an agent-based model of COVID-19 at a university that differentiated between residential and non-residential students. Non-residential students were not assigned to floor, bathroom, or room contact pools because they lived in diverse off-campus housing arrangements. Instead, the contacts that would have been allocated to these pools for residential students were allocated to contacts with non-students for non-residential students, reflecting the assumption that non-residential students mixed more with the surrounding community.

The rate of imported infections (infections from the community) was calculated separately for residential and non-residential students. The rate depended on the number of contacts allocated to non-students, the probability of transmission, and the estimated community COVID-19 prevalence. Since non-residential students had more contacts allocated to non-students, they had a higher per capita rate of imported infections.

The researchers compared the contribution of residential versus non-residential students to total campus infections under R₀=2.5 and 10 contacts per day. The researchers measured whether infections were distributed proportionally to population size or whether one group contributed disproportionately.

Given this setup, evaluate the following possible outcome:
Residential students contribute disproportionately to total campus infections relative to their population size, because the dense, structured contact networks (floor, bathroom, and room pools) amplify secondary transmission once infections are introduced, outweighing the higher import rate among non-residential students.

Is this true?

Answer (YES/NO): NO